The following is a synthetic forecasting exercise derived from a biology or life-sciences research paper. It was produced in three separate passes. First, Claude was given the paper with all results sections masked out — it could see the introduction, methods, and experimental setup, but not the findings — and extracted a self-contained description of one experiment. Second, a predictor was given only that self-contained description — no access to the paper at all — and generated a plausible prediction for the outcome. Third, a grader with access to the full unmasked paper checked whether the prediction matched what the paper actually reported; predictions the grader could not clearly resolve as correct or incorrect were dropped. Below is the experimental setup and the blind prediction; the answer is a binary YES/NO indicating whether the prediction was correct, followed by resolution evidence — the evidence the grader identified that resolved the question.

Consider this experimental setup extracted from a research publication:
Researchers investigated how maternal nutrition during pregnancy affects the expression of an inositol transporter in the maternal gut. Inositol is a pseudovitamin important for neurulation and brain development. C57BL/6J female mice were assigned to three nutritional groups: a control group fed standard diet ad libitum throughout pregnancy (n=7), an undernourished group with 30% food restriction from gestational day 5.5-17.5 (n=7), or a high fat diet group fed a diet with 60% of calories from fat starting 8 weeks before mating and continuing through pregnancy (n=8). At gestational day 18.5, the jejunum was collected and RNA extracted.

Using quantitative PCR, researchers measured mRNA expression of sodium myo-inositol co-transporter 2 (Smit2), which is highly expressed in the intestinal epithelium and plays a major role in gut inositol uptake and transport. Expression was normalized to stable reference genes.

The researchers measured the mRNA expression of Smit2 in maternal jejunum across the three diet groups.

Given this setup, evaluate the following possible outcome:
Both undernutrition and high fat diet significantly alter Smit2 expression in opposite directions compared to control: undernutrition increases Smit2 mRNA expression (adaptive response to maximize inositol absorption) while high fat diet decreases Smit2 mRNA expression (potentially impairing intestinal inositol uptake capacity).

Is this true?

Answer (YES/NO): NO